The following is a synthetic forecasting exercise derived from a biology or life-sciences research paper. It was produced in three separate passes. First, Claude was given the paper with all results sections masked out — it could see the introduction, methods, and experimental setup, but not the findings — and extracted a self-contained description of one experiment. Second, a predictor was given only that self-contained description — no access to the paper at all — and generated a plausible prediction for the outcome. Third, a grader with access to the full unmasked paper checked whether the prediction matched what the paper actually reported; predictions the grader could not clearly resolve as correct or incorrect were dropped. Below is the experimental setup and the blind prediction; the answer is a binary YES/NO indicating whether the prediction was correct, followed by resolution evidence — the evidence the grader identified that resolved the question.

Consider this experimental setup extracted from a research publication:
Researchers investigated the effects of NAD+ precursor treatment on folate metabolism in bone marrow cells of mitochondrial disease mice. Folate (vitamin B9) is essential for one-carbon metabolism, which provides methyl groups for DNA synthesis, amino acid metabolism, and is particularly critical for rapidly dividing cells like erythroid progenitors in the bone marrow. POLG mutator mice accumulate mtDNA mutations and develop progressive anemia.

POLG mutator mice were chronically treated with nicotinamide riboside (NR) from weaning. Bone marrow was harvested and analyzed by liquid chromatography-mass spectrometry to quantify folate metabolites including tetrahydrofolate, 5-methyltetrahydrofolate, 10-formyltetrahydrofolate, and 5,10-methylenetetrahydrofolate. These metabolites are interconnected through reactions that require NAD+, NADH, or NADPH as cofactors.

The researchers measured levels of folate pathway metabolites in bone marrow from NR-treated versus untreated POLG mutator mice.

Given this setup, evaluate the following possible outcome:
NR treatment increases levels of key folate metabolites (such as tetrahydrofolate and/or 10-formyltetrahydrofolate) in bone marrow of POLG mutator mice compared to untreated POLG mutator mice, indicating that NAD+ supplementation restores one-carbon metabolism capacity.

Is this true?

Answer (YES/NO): NO